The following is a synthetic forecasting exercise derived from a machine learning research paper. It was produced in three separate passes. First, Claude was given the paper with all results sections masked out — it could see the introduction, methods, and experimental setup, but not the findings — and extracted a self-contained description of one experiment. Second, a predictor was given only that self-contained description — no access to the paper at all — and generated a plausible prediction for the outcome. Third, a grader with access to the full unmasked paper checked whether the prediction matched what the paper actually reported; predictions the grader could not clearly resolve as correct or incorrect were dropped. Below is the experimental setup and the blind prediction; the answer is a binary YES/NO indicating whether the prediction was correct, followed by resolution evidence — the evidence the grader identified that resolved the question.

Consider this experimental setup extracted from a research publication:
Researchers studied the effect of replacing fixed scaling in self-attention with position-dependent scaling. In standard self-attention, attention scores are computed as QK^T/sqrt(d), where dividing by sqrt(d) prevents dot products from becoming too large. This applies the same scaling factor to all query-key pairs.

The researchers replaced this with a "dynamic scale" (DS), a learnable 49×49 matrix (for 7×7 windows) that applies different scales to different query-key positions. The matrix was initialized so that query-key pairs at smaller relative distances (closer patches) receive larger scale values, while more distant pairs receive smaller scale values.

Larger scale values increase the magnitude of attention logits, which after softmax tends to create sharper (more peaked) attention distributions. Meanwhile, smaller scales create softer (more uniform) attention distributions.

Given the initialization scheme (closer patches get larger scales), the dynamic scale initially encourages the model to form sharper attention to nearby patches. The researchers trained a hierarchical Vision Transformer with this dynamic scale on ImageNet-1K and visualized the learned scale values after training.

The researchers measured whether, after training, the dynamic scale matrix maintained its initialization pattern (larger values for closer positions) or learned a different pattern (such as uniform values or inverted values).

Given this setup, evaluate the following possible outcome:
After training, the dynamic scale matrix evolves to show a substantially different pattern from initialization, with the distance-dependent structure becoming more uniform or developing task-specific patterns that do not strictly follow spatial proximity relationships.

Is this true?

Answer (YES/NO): NO